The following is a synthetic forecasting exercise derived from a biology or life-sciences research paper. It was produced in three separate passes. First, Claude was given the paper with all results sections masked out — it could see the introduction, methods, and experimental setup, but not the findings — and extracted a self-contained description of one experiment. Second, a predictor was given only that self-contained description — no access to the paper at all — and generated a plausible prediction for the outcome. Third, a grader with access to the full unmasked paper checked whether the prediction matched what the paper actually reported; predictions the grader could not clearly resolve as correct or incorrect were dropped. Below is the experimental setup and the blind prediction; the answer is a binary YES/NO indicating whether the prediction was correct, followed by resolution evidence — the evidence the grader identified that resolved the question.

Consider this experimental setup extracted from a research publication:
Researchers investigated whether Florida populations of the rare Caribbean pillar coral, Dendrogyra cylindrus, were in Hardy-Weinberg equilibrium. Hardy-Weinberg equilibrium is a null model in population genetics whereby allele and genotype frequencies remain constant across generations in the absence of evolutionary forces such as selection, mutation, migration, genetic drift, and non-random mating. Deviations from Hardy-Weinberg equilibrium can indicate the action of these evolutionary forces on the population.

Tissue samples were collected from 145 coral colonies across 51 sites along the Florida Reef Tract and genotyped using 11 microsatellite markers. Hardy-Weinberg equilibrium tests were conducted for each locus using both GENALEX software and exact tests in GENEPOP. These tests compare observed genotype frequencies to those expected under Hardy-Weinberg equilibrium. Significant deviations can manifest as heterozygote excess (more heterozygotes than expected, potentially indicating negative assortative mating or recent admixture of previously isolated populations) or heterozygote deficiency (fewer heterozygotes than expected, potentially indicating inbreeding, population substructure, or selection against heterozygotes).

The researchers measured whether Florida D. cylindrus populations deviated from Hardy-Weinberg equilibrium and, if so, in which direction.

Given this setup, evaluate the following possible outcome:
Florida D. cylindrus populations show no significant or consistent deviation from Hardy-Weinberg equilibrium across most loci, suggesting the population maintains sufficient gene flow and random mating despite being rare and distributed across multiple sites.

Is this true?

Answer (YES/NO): YES